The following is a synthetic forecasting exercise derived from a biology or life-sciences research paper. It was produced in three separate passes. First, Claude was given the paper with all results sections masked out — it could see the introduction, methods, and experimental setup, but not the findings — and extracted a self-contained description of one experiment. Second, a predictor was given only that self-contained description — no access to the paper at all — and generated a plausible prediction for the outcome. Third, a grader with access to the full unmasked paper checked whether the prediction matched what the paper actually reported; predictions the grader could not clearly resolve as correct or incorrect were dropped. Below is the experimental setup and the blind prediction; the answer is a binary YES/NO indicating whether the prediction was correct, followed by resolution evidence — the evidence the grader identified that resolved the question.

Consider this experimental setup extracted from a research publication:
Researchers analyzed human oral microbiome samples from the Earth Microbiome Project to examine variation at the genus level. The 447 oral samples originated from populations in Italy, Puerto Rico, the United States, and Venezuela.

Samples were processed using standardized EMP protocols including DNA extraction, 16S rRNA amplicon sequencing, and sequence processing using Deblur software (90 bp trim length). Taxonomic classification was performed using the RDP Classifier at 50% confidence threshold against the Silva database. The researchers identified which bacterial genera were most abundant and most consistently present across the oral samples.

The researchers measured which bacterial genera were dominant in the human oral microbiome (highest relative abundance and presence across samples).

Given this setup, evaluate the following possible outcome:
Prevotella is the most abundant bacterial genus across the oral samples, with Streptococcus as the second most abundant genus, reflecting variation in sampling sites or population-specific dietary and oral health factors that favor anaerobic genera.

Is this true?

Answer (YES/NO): NO